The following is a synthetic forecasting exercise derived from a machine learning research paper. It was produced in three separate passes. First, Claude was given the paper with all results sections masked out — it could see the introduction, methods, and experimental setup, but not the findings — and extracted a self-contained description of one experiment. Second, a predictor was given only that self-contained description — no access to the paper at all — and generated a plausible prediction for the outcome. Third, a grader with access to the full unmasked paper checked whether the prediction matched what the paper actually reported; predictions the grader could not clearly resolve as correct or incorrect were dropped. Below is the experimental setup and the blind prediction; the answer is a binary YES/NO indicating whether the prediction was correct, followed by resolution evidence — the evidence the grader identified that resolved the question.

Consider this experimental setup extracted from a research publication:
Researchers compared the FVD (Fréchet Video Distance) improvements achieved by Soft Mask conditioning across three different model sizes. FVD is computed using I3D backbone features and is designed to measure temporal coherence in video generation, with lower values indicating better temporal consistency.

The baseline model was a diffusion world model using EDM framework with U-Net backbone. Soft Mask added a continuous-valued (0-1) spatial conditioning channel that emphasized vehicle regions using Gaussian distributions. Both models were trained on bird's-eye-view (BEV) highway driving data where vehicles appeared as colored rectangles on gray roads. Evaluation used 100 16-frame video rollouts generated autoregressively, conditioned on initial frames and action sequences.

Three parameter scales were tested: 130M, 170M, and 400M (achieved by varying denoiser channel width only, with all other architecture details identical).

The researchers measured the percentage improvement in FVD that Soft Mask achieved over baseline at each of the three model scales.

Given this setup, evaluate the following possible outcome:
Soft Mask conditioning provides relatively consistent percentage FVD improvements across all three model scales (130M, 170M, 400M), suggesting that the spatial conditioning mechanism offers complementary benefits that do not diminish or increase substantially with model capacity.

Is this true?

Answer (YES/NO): NO